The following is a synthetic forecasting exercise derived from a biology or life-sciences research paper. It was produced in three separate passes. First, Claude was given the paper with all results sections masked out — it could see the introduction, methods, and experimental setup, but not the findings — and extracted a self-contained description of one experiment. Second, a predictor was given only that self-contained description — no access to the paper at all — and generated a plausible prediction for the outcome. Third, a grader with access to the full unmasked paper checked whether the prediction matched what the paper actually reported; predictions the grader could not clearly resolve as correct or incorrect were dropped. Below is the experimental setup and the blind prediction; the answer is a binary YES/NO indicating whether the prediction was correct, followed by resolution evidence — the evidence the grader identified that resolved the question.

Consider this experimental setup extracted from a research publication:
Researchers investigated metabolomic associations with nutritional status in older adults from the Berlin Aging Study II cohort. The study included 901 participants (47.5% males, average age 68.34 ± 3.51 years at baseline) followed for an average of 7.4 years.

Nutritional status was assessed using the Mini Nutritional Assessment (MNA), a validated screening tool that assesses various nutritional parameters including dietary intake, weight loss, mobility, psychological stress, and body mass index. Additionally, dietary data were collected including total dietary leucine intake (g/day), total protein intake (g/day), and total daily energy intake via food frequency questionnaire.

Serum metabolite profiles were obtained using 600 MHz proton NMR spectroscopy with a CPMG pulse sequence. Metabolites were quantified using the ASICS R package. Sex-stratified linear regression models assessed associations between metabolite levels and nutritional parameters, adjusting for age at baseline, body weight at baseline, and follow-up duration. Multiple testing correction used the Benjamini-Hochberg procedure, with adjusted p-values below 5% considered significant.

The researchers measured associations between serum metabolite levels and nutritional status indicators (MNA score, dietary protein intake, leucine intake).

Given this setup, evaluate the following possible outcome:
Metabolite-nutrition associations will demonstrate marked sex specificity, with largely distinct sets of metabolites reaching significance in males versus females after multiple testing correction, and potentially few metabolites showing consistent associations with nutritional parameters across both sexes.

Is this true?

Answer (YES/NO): NO